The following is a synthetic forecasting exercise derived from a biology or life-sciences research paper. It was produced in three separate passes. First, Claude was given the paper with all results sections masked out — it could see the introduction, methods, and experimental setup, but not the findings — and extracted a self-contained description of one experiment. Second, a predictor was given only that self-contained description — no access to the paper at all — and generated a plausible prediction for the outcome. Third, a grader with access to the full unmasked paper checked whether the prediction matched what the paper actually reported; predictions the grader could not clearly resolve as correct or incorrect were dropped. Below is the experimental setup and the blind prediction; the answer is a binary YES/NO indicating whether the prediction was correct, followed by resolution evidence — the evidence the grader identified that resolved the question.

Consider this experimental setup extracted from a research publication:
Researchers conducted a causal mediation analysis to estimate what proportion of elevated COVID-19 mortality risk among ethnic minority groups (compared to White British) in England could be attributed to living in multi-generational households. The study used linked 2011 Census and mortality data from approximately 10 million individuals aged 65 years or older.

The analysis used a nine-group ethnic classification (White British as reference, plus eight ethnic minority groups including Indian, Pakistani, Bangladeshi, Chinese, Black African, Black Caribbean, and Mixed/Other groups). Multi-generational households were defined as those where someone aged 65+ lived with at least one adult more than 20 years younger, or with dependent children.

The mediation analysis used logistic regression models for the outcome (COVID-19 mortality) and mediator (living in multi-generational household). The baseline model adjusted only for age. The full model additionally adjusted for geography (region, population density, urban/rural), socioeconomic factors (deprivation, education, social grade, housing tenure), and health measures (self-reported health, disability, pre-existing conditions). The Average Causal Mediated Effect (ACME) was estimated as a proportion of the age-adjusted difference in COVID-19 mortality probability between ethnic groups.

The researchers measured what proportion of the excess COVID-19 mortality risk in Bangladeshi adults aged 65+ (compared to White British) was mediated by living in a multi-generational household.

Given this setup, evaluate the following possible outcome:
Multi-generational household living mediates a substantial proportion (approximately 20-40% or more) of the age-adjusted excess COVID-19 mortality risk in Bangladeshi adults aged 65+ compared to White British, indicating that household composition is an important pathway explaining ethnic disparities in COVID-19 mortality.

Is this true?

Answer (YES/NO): NO